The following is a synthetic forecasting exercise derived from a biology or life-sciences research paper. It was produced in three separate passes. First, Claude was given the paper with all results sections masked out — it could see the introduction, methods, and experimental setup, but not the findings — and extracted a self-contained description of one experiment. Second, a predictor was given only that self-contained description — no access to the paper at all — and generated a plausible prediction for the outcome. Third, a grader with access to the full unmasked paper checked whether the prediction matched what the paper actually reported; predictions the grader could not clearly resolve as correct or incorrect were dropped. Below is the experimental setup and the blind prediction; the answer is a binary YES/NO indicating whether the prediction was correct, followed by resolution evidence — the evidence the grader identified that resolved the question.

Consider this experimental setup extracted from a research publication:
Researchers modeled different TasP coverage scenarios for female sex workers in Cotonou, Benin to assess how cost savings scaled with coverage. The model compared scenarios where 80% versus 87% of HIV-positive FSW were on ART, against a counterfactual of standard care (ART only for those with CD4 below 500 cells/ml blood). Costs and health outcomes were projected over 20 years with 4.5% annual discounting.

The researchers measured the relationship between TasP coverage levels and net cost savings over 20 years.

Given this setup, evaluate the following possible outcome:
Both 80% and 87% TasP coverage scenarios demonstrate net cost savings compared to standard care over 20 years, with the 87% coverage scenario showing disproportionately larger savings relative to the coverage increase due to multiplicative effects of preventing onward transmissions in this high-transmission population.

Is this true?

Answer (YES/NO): YES